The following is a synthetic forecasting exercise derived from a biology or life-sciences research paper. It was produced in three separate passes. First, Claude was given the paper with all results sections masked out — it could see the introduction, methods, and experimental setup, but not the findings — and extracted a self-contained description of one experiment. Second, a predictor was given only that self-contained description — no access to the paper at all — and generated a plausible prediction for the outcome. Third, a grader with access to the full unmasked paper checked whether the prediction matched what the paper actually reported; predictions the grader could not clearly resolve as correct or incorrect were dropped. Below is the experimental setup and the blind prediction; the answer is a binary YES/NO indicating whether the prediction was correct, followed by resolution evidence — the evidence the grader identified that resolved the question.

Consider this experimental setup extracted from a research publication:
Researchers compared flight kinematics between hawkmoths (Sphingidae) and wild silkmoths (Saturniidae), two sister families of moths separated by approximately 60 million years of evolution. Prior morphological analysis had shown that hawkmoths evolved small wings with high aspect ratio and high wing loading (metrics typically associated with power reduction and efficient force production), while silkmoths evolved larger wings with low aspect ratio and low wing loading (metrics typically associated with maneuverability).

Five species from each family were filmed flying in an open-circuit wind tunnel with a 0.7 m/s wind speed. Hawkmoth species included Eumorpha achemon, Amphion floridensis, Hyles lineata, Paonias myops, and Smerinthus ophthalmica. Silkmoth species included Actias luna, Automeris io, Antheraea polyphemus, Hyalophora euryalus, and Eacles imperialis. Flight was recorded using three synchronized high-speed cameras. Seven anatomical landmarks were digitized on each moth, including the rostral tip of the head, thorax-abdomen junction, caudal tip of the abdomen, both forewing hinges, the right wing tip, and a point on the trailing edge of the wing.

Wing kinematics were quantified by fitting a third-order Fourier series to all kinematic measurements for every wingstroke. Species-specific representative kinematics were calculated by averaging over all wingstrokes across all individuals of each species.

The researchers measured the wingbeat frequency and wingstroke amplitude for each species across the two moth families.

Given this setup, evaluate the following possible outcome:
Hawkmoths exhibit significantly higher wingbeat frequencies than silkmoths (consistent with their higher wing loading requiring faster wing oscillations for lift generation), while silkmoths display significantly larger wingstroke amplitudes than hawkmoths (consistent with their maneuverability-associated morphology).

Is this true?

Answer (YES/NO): YES